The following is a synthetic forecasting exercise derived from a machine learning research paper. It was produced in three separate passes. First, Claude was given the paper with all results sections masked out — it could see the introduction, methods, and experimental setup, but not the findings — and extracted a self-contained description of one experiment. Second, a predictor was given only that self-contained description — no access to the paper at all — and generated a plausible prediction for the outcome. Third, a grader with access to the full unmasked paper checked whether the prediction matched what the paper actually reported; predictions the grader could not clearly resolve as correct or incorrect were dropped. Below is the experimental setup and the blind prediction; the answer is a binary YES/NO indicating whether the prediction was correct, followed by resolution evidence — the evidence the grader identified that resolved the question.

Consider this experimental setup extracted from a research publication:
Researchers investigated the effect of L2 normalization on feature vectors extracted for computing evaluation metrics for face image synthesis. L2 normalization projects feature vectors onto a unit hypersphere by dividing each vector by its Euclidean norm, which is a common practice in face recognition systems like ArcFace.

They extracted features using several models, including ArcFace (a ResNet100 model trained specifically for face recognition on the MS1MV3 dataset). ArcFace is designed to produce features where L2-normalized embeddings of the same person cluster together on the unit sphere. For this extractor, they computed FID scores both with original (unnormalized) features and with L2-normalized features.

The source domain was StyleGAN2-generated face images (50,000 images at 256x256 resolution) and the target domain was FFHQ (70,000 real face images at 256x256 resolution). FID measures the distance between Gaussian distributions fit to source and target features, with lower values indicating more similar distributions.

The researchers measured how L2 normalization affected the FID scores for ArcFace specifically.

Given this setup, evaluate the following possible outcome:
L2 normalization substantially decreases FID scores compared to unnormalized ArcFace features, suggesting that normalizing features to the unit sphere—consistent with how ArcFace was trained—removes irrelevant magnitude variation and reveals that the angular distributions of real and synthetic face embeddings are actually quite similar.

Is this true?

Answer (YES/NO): YES